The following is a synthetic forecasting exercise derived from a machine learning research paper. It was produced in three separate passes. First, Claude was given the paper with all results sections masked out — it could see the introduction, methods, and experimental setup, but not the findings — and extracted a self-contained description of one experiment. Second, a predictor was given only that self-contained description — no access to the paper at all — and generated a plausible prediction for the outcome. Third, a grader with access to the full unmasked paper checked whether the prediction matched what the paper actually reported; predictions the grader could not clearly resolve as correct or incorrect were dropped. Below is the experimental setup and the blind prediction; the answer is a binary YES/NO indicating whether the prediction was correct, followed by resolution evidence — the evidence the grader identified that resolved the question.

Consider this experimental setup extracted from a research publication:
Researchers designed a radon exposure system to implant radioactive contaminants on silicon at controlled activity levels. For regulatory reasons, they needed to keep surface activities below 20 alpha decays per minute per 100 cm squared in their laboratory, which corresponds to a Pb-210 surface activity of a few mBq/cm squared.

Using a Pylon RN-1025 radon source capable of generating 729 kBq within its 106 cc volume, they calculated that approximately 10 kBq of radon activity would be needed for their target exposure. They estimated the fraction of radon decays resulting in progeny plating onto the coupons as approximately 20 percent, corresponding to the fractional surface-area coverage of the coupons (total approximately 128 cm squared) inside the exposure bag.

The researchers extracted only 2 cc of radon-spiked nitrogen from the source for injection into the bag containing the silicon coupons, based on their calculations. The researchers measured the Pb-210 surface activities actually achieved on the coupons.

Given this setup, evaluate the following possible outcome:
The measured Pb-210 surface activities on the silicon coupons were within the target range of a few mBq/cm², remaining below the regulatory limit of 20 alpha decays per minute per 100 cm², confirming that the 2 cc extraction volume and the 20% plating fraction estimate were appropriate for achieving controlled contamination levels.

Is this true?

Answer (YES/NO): NO